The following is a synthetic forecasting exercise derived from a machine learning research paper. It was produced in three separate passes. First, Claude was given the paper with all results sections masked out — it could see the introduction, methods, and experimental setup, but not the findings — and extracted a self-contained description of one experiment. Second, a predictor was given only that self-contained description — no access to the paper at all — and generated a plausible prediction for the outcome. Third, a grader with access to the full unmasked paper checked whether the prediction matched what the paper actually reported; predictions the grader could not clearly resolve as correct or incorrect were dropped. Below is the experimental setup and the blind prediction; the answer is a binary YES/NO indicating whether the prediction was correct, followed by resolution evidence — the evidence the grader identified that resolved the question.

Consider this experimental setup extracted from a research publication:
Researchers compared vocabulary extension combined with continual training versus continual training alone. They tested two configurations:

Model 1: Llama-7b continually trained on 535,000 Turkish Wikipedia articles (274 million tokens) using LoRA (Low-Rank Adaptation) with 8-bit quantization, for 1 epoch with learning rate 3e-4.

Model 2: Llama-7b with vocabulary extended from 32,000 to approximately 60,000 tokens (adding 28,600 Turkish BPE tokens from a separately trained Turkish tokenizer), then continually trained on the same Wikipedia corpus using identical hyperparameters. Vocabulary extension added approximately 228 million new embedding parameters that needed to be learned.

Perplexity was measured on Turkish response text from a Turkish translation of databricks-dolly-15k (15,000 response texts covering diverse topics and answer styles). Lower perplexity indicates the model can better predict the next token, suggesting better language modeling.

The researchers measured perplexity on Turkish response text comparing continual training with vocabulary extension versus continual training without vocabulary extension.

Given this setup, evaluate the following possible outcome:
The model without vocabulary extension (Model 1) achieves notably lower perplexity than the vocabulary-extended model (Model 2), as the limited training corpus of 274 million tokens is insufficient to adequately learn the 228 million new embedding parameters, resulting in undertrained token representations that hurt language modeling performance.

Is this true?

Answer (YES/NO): YES